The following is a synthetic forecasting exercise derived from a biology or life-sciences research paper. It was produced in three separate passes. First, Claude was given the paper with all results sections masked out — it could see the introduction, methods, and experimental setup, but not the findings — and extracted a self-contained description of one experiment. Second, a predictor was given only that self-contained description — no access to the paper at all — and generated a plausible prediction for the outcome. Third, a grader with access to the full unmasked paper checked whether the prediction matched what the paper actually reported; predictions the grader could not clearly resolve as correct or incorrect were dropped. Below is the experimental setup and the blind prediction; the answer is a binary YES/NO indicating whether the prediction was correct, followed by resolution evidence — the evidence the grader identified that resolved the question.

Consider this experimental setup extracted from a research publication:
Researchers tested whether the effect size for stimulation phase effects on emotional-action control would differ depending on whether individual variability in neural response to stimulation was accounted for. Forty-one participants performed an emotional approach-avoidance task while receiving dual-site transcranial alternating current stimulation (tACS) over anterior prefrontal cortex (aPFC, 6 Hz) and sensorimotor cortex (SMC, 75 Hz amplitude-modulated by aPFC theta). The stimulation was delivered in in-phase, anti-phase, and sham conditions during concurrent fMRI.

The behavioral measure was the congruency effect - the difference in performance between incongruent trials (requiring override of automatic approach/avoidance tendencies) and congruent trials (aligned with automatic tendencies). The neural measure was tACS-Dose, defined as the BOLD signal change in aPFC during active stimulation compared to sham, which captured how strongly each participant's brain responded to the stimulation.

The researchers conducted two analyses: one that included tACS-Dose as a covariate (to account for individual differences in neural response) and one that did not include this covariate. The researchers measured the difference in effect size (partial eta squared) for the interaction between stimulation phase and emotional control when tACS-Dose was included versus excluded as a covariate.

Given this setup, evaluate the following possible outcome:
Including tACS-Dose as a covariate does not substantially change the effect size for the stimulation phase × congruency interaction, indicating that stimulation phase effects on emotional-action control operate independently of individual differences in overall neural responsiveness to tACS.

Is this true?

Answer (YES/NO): NO